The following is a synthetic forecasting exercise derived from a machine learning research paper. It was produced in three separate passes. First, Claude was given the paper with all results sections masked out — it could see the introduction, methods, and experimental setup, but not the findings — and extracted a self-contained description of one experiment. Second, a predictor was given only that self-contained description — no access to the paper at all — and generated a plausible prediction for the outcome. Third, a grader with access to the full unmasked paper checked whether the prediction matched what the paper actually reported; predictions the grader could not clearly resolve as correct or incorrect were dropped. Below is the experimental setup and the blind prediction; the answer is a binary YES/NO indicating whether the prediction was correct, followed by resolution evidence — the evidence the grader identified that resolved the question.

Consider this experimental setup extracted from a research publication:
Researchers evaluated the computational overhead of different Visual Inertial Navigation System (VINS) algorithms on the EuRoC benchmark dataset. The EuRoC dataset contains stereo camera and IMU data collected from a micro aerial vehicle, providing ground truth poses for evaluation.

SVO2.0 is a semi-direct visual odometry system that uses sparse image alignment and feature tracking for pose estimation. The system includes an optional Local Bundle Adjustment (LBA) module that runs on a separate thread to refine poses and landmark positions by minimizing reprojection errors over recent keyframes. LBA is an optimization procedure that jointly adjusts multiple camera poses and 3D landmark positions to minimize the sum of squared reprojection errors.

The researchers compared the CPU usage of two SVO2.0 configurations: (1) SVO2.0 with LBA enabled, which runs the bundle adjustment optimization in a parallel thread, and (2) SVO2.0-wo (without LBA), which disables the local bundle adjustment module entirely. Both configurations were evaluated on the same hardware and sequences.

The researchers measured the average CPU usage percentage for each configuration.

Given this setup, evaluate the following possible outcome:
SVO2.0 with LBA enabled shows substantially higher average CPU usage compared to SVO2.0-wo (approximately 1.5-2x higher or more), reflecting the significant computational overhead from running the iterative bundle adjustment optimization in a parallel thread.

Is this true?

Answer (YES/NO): YES